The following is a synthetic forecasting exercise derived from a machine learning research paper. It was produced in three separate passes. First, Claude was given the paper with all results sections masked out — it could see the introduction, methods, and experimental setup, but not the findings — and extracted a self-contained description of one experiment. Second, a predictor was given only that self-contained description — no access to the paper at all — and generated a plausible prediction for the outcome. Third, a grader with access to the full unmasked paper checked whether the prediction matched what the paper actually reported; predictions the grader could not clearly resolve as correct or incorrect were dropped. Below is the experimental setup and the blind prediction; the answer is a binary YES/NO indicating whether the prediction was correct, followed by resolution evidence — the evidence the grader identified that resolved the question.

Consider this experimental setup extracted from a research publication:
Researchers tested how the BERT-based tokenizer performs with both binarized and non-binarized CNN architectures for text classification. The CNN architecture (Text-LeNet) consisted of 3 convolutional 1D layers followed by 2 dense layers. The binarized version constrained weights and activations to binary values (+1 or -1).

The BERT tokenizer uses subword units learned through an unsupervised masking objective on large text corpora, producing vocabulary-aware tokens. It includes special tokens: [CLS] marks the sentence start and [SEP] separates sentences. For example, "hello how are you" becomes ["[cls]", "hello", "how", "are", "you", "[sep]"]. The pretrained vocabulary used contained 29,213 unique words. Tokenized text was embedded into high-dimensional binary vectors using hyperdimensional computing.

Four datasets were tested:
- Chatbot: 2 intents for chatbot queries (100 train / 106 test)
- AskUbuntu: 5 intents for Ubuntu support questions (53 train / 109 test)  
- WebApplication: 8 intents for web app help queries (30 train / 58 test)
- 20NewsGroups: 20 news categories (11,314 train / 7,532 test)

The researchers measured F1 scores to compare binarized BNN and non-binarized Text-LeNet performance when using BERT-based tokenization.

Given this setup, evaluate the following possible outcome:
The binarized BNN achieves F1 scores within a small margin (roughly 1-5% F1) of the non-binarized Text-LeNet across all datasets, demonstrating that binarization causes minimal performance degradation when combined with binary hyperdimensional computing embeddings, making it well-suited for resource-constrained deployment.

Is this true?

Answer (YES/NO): NO